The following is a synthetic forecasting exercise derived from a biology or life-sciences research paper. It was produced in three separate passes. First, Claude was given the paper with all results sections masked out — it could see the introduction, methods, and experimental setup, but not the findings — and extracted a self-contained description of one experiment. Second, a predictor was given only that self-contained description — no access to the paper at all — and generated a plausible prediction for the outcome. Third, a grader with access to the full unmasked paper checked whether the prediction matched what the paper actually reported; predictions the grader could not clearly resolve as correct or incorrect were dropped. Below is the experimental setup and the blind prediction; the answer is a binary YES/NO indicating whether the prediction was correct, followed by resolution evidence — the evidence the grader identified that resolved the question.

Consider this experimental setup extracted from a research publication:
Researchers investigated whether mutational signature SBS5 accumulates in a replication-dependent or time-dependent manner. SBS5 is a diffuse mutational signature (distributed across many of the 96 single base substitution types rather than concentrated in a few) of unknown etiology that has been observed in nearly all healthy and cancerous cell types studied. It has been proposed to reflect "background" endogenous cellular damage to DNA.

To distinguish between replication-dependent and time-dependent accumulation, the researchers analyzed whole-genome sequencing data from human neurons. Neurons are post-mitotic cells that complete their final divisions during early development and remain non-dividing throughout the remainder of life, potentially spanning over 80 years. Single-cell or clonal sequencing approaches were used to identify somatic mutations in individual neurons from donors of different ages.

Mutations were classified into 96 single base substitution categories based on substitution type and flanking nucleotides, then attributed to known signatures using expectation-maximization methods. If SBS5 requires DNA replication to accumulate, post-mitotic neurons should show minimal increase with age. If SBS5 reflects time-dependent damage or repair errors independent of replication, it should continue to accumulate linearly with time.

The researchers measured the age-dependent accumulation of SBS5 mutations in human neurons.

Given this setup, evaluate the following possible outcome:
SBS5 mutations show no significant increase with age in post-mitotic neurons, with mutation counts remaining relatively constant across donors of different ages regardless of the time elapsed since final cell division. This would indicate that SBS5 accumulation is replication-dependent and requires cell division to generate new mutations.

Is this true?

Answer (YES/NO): NO